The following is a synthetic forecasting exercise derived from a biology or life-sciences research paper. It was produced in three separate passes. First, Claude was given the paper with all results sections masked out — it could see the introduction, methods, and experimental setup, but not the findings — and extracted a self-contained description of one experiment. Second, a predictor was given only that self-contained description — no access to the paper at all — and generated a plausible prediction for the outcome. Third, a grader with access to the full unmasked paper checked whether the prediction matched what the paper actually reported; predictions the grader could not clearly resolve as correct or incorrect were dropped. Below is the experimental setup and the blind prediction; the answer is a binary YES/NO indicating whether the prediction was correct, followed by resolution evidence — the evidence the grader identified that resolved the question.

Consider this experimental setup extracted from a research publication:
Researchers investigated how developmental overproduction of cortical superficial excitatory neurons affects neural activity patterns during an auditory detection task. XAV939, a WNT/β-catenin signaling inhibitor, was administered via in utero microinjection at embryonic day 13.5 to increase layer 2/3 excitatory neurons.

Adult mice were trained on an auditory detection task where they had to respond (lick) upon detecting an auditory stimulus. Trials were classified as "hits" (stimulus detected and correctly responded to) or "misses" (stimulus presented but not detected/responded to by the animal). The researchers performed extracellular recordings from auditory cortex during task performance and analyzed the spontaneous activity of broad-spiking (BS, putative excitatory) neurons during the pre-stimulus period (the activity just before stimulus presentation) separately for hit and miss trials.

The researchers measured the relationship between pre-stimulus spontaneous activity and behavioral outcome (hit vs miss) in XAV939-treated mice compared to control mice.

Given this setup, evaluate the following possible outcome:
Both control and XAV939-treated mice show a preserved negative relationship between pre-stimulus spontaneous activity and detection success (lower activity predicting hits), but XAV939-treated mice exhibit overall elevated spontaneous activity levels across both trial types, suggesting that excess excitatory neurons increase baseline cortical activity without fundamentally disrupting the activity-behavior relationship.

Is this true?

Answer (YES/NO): NO